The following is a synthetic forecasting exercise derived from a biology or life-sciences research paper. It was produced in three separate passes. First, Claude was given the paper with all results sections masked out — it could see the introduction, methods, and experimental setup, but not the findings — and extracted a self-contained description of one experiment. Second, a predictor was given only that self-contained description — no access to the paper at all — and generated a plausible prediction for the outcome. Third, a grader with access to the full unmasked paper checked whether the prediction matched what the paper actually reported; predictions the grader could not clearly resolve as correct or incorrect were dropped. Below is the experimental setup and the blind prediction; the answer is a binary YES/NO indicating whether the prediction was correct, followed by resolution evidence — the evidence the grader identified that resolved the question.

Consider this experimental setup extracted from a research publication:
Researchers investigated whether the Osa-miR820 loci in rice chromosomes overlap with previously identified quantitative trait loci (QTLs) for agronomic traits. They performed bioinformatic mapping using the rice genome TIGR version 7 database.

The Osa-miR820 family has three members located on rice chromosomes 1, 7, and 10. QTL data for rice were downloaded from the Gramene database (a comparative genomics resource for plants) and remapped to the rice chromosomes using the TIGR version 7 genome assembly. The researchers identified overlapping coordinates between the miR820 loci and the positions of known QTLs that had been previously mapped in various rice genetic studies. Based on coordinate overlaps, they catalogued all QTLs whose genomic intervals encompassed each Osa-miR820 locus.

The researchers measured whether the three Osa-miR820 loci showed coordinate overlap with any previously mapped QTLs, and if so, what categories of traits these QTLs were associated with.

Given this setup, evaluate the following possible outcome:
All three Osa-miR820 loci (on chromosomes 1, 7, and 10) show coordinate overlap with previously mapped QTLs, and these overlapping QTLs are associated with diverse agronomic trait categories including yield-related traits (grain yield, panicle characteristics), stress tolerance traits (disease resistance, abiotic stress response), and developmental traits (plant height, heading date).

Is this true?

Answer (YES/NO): NO